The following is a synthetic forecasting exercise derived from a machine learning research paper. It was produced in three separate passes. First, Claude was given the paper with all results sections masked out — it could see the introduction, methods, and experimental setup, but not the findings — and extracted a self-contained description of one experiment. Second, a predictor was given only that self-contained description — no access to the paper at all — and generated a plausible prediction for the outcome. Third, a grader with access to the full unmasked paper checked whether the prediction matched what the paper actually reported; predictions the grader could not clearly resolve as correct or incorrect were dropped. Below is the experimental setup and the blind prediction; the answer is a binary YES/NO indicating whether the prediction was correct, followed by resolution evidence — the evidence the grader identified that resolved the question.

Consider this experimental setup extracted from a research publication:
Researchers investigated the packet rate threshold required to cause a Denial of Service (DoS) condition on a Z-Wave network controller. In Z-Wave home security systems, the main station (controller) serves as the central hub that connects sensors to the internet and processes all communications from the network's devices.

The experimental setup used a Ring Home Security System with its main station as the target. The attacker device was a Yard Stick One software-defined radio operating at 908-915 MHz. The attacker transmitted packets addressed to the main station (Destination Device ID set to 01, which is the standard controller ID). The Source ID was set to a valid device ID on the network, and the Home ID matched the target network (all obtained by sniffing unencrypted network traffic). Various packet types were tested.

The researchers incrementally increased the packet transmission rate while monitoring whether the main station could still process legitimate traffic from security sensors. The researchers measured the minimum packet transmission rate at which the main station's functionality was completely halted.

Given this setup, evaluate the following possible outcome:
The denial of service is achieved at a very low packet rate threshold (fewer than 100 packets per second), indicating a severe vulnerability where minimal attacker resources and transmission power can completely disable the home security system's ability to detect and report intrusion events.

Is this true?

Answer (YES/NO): YES